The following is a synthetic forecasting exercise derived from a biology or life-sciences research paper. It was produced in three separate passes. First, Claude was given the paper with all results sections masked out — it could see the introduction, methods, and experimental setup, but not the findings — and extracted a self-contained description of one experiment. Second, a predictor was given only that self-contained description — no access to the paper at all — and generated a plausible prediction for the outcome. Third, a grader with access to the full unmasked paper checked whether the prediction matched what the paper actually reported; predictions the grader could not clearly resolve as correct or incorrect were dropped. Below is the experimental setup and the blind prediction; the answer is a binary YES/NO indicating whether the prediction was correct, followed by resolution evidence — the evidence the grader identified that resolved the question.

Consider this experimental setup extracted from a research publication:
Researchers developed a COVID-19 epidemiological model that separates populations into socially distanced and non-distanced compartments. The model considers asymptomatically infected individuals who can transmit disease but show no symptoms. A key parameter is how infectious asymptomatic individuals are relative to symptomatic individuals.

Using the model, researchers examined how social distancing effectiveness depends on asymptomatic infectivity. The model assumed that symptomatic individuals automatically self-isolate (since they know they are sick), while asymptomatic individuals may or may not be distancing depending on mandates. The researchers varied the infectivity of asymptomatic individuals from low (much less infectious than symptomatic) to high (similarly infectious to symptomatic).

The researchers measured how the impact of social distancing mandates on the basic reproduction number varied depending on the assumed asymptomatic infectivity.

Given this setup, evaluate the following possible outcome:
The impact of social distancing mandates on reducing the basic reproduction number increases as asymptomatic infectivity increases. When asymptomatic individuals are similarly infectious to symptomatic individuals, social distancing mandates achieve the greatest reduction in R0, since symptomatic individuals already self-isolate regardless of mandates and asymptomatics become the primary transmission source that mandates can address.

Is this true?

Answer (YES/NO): YES